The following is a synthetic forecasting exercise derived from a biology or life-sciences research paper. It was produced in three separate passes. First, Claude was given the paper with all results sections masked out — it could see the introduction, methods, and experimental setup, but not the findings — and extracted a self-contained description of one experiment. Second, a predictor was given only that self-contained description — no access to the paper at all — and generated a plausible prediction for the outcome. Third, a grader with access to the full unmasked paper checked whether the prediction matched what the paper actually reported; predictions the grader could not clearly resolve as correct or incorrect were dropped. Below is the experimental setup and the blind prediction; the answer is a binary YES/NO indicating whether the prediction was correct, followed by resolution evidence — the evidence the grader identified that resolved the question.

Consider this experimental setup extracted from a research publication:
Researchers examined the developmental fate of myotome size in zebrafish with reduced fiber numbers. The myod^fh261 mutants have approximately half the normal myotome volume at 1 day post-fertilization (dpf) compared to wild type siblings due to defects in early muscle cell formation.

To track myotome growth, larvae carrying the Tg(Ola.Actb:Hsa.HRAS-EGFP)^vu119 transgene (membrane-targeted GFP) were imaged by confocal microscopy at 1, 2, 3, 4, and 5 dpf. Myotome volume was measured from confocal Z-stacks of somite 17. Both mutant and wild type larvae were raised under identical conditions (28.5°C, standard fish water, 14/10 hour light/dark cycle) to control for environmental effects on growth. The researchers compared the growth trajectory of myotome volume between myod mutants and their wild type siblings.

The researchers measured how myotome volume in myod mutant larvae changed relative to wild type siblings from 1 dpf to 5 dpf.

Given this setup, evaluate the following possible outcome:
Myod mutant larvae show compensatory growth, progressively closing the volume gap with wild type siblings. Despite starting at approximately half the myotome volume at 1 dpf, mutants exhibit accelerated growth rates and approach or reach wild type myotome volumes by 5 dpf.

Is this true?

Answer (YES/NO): YES